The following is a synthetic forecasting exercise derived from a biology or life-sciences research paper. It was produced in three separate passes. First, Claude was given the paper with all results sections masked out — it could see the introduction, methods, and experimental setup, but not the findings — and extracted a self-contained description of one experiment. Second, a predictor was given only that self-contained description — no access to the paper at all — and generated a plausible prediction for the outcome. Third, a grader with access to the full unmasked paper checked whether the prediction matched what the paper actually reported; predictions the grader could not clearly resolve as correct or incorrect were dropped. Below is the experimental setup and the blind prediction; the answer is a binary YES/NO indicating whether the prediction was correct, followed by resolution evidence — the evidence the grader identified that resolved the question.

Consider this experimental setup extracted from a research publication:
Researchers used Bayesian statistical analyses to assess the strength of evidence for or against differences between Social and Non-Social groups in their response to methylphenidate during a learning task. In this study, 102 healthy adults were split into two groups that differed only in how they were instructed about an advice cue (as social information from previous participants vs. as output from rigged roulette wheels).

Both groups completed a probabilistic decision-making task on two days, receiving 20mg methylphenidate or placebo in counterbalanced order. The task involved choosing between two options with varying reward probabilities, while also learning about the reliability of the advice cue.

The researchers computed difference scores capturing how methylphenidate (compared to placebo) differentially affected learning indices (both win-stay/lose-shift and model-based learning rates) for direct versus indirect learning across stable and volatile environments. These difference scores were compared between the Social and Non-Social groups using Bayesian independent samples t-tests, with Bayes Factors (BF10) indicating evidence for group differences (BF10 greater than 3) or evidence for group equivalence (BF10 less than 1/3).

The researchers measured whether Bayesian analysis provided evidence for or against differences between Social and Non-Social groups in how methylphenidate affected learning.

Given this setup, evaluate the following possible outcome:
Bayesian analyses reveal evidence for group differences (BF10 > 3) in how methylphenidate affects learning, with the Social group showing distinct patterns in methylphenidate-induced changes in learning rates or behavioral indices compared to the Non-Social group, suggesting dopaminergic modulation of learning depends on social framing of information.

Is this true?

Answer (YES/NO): NO